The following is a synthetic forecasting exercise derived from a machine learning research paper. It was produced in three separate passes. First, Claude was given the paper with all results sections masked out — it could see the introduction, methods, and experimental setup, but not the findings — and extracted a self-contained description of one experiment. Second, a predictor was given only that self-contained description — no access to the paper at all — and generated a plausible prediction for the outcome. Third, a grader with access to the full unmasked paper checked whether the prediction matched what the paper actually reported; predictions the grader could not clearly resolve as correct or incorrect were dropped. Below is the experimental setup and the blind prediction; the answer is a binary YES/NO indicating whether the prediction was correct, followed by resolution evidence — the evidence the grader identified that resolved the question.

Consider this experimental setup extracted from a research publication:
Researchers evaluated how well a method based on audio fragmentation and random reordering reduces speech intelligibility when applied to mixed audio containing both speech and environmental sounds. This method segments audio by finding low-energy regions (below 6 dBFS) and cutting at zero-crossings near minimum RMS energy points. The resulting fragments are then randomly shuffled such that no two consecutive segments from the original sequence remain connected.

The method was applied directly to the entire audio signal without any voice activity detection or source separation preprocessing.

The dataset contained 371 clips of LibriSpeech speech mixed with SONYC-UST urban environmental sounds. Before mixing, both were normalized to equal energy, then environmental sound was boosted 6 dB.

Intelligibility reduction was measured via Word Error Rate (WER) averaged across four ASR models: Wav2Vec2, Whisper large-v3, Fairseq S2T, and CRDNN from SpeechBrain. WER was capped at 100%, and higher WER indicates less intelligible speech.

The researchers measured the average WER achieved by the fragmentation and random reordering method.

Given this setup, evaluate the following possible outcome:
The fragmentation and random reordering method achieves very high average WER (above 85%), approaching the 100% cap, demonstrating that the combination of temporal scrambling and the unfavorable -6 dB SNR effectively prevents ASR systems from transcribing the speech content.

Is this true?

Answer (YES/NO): YES